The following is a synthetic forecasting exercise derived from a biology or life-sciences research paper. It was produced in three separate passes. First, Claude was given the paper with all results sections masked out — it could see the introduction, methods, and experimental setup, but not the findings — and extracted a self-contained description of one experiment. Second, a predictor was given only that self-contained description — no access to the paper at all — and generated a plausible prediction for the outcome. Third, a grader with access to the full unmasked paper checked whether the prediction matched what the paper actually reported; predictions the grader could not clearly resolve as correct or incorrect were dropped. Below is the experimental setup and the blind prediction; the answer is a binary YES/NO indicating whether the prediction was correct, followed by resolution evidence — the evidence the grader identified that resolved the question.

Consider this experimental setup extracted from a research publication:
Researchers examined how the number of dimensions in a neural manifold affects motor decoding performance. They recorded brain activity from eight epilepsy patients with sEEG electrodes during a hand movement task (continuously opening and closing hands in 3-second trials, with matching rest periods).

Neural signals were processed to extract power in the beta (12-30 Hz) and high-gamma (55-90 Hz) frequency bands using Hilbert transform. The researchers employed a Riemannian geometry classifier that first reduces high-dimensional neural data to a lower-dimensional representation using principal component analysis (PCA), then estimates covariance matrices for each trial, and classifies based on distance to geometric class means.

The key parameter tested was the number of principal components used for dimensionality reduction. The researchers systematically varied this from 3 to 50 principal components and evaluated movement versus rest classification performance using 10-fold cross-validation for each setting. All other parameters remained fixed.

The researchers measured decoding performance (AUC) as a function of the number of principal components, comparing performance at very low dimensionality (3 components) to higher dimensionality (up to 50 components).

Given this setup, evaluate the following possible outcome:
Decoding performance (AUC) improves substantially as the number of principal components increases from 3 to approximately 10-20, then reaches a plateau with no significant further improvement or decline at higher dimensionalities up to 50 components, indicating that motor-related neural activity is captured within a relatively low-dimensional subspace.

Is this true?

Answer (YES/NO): NO